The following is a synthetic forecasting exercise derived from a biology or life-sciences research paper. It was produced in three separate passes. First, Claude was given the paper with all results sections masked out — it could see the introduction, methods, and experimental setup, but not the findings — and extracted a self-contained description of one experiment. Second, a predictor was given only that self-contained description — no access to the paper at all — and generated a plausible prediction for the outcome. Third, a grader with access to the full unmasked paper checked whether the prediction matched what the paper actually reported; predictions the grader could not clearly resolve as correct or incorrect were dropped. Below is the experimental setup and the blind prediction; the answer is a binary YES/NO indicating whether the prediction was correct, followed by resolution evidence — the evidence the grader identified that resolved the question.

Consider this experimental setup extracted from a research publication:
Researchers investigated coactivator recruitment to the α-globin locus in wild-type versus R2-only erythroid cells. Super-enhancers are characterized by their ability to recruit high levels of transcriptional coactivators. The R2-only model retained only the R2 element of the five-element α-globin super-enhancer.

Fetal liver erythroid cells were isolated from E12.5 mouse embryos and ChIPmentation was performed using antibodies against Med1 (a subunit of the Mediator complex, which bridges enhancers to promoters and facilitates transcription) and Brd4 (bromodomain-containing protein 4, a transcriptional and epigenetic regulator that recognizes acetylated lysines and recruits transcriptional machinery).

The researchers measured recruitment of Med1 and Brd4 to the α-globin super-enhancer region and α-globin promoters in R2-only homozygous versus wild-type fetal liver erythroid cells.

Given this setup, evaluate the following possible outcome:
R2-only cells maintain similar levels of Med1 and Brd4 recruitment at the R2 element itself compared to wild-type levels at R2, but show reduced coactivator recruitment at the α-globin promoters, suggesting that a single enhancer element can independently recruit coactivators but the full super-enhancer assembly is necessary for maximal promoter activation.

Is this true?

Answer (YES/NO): NO